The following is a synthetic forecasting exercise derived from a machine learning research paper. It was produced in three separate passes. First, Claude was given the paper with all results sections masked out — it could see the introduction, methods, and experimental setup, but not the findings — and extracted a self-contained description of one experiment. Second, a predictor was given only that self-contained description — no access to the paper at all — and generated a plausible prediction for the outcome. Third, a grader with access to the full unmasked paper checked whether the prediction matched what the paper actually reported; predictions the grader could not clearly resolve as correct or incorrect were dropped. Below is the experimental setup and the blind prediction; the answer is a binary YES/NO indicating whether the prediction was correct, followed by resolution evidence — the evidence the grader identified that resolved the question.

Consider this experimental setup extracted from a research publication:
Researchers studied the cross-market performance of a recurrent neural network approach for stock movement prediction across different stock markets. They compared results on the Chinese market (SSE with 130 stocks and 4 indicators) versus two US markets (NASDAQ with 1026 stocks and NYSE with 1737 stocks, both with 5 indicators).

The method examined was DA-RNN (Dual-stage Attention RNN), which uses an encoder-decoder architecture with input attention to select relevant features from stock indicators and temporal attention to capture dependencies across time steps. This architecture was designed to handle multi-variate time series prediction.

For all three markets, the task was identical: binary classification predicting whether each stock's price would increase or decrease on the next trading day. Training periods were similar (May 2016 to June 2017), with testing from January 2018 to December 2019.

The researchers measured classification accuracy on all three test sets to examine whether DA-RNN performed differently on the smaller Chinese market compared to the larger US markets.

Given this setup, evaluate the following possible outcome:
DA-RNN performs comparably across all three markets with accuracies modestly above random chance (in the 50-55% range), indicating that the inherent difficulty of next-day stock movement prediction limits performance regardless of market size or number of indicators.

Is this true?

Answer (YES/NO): NO